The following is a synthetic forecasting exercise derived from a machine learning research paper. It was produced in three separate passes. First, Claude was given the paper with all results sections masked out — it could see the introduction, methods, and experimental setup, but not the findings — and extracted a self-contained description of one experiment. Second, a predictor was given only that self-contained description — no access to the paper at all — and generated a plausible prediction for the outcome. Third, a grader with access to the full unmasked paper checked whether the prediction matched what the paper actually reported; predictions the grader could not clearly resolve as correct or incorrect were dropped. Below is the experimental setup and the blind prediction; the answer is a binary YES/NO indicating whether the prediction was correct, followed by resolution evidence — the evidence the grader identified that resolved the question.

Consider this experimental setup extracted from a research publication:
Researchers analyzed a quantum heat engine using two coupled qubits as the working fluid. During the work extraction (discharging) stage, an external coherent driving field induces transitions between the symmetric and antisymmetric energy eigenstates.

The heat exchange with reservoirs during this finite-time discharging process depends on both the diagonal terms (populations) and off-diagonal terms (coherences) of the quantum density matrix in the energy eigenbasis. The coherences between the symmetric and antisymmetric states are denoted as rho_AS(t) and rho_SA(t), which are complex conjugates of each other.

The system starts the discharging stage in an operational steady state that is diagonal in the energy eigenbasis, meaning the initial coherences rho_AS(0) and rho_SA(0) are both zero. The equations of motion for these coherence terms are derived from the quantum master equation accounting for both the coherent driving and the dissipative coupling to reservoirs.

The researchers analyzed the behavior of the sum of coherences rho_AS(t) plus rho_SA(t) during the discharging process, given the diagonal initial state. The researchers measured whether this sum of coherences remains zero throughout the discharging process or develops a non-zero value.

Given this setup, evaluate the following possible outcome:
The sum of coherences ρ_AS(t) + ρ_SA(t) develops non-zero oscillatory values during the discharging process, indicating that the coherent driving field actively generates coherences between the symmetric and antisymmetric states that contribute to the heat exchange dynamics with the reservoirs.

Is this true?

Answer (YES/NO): NO